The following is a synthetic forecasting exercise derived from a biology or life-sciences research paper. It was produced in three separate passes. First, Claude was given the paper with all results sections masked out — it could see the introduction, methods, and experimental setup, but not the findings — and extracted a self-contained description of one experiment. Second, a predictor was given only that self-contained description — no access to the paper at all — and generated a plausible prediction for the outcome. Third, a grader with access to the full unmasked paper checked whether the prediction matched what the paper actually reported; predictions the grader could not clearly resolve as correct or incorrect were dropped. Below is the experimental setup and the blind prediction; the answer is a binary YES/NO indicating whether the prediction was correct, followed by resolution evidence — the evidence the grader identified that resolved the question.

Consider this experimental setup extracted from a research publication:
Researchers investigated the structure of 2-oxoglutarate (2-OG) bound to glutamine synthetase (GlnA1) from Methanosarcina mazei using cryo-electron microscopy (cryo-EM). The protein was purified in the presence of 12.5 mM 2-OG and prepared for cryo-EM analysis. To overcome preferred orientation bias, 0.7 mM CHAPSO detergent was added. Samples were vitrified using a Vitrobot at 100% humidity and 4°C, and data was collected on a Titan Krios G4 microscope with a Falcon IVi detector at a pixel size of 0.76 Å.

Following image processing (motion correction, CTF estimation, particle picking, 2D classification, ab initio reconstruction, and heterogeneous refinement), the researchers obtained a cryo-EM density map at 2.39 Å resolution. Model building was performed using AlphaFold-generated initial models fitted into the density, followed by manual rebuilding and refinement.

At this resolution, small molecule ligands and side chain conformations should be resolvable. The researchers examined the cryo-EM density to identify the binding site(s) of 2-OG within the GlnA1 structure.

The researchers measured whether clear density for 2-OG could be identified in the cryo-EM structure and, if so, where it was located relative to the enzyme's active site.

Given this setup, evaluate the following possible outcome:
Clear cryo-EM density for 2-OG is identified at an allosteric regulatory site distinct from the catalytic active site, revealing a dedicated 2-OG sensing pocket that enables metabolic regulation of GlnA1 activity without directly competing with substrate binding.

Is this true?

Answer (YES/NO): YES